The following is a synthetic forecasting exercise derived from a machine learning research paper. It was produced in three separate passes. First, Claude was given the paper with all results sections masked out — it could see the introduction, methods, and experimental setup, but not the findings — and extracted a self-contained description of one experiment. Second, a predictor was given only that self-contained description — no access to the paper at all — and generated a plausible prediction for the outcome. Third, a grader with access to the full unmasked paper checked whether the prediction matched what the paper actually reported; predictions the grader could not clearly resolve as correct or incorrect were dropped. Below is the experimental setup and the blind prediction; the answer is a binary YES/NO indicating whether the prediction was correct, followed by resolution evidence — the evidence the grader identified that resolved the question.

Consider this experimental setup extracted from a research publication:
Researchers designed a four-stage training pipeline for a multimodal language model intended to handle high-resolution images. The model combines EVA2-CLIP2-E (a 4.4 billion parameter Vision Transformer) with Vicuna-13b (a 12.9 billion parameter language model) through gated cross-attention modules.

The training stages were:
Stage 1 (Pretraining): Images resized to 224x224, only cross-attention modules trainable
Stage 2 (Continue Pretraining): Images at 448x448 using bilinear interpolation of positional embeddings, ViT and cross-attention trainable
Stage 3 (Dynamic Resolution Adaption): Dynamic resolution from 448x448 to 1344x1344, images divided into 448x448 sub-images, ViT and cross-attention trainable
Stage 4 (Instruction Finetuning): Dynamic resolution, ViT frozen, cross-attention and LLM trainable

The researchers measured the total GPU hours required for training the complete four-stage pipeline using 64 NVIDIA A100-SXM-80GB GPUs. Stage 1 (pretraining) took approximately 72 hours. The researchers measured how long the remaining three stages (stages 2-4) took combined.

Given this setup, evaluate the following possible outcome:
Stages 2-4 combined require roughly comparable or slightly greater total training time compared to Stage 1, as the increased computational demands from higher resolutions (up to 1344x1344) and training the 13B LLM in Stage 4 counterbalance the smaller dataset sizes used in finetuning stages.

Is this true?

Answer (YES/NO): NO